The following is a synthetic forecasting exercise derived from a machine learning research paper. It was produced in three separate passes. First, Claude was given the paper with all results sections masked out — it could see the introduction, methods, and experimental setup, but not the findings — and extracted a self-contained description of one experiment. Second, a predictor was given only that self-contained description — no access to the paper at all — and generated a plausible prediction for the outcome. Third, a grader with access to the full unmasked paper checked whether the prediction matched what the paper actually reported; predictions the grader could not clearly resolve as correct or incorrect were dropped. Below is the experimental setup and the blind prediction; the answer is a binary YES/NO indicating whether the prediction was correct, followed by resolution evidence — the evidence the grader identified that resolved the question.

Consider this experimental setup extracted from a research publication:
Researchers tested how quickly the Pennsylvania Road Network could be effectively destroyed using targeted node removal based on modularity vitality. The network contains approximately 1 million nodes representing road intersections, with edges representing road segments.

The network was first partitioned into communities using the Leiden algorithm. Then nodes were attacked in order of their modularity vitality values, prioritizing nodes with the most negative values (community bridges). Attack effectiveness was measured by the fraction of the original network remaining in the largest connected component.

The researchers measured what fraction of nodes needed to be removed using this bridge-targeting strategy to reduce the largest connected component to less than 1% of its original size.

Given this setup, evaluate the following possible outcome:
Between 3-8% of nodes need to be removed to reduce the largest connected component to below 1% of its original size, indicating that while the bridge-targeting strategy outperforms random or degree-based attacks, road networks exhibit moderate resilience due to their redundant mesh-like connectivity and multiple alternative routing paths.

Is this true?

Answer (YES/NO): NO